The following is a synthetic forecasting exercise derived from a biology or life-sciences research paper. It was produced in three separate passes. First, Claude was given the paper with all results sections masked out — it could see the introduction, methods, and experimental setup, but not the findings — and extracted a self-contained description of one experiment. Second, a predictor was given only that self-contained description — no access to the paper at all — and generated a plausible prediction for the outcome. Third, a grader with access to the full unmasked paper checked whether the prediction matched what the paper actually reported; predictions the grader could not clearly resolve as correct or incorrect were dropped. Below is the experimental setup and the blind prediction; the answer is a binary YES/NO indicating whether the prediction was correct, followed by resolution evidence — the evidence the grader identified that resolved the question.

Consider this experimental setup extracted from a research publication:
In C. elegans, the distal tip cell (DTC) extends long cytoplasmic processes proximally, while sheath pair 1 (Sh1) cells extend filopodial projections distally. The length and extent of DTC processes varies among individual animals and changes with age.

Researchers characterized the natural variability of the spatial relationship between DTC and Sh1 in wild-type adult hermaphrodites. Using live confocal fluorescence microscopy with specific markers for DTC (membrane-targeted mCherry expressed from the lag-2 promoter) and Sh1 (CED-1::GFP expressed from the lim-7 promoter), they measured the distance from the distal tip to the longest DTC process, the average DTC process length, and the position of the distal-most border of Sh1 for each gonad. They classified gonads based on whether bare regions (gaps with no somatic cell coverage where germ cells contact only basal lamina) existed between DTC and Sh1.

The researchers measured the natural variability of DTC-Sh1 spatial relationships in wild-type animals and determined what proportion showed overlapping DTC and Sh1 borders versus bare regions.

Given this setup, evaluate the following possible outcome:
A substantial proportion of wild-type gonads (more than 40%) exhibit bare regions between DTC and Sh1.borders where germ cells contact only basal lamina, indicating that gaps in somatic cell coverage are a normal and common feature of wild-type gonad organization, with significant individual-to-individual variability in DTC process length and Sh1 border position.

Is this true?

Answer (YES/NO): YES